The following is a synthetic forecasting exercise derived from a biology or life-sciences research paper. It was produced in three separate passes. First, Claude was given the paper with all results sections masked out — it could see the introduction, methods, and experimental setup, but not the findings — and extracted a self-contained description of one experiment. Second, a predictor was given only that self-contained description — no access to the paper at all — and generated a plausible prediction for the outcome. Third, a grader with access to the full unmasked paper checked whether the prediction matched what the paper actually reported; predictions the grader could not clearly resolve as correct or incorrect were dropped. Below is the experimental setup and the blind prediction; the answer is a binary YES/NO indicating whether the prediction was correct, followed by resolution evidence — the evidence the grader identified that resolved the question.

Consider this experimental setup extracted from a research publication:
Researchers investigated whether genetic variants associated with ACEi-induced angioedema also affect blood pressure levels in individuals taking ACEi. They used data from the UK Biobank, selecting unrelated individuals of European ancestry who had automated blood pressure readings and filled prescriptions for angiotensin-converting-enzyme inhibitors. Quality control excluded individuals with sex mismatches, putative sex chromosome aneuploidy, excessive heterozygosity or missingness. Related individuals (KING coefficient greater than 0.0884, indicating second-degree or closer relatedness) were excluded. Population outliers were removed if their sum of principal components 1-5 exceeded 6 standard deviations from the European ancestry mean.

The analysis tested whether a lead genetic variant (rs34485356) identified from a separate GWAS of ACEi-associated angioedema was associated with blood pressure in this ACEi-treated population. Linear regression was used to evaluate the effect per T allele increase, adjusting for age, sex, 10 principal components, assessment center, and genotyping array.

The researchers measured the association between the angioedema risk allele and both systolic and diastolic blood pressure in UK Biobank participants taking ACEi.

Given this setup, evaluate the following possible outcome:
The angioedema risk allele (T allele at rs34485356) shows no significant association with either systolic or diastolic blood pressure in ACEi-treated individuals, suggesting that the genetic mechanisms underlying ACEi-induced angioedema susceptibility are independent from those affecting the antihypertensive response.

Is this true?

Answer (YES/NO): NO